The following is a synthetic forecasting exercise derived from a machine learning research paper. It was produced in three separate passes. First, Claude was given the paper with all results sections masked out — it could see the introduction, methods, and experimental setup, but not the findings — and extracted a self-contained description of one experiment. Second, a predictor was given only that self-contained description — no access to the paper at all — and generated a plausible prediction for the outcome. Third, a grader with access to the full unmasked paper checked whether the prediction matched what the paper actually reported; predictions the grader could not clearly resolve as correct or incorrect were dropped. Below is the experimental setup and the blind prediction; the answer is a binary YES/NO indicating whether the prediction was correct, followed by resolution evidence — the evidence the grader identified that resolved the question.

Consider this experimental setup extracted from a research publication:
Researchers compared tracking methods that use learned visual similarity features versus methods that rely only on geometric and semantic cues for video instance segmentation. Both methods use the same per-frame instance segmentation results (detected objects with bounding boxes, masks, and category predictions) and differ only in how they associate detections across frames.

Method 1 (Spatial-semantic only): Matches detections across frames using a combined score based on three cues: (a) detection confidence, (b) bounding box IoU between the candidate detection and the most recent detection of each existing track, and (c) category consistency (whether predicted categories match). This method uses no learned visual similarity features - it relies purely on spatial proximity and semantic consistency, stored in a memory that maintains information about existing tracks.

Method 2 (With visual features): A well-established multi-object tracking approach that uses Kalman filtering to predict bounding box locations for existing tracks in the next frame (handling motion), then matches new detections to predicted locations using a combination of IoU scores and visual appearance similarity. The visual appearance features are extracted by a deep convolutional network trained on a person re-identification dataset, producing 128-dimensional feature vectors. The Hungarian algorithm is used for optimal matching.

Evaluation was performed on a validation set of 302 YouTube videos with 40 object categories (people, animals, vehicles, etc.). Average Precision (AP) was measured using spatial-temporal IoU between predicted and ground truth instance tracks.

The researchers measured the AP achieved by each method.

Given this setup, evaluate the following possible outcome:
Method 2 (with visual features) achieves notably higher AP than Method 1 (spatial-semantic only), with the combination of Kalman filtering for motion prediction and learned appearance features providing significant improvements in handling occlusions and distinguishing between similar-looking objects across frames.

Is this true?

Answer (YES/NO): NO